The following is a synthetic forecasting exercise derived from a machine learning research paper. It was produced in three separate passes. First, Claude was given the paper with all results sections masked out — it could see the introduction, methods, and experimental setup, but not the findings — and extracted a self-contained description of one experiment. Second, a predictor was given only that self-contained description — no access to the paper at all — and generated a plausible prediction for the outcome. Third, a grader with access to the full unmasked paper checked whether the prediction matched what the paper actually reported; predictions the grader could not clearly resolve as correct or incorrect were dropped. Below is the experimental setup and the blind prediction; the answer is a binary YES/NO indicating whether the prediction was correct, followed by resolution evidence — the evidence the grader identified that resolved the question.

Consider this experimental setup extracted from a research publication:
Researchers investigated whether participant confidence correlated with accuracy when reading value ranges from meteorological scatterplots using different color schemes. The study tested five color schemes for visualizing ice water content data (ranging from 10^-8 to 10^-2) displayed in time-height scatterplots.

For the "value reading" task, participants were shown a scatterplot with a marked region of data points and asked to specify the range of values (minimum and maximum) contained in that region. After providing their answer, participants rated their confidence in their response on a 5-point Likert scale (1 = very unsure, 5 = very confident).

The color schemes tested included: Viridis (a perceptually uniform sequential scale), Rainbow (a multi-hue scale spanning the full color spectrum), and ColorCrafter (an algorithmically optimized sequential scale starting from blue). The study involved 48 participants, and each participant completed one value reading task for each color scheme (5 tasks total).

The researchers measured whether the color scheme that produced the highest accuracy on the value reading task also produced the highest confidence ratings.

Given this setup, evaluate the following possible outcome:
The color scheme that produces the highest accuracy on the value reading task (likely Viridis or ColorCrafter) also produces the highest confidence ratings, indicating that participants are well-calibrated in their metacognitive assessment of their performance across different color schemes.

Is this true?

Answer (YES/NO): NO